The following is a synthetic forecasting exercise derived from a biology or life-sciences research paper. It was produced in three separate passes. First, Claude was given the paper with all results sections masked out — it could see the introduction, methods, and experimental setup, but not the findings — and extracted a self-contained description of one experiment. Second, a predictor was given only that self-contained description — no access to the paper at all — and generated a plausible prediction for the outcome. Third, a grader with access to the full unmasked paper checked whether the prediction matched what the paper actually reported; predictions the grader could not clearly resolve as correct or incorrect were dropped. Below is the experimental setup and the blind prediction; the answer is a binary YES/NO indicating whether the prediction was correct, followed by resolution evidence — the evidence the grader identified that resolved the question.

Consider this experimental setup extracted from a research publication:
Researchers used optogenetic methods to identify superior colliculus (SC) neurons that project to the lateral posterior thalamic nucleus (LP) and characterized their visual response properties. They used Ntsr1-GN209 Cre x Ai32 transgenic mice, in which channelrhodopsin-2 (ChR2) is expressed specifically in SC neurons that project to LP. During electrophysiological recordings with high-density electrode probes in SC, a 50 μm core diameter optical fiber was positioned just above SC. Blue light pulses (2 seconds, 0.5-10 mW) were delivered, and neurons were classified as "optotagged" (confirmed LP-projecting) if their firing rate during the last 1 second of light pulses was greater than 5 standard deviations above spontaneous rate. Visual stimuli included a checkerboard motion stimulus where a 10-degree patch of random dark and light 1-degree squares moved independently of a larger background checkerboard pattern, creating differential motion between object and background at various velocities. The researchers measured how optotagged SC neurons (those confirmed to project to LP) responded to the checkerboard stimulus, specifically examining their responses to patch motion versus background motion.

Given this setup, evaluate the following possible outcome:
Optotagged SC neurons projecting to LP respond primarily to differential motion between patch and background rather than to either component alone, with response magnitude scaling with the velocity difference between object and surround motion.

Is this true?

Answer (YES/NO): NO